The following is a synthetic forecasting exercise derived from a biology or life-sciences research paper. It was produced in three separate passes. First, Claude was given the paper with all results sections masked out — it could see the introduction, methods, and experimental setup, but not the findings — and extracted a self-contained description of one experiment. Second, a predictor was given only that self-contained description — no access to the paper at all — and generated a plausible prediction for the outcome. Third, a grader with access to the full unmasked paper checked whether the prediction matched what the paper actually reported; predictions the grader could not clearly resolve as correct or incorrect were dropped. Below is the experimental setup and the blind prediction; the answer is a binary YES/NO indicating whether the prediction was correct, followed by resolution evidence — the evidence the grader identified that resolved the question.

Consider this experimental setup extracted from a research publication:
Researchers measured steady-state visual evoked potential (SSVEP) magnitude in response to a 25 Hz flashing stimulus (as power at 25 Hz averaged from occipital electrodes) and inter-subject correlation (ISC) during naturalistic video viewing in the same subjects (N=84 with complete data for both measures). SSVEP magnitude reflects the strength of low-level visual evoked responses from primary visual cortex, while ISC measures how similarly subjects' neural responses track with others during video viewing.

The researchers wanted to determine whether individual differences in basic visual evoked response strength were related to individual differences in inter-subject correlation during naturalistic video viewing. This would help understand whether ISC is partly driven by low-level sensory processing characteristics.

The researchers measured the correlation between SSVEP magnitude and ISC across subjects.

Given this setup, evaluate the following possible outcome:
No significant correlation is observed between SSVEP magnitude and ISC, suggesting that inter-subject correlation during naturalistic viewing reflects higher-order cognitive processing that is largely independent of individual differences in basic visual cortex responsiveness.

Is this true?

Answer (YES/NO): NO